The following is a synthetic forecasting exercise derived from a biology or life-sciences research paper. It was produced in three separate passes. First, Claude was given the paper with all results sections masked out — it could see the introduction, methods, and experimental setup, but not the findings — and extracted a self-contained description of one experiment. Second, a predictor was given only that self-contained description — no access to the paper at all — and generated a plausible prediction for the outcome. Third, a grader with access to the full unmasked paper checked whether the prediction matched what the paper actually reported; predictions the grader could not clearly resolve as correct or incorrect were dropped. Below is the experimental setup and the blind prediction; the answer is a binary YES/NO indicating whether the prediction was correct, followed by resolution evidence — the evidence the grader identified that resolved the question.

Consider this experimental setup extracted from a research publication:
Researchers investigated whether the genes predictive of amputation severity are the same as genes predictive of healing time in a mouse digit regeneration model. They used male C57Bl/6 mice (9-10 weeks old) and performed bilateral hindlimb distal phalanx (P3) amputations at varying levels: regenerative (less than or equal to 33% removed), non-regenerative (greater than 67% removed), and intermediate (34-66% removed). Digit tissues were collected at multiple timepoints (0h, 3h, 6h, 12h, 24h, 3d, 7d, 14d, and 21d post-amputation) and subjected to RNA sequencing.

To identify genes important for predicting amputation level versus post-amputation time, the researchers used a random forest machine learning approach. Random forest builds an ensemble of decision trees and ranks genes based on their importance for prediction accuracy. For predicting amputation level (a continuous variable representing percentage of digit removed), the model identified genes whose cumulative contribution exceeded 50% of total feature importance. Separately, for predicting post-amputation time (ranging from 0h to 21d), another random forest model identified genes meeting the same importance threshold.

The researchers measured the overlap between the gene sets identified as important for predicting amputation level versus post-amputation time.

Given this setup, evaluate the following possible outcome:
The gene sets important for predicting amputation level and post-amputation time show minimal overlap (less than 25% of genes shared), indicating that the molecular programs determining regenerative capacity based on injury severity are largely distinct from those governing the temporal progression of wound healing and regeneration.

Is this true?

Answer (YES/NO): YES